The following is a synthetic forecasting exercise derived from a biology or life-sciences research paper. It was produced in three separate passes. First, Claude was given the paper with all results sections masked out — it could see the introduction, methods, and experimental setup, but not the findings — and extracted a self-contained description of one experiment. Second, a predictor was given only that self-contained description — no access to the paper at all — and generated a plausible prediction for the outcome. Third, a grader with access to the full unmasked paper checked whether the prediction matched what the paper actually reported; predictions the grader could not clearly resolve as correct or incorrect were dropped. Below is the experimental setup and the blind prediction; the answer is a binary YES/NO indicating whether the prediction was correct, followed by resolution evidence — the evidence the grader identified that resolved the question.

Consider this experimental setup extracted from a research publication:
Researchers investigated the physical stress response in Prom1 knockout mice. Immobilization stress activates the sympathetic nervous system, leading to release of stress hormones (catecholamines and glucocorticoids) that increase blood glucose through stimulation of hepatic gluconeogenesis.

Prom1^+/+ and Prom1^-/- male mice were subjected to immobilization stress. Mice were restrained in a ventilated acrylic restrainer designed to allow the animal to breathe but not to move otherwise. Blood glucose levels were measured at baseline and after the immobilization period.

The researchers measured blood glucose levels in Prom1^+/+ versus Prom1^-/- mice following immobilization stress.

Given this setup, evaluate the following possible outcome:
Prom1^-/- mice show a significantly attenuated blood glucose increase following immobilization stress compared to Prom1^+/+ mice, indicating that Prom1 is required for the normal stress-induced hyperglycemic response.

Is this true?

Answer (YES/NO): YES